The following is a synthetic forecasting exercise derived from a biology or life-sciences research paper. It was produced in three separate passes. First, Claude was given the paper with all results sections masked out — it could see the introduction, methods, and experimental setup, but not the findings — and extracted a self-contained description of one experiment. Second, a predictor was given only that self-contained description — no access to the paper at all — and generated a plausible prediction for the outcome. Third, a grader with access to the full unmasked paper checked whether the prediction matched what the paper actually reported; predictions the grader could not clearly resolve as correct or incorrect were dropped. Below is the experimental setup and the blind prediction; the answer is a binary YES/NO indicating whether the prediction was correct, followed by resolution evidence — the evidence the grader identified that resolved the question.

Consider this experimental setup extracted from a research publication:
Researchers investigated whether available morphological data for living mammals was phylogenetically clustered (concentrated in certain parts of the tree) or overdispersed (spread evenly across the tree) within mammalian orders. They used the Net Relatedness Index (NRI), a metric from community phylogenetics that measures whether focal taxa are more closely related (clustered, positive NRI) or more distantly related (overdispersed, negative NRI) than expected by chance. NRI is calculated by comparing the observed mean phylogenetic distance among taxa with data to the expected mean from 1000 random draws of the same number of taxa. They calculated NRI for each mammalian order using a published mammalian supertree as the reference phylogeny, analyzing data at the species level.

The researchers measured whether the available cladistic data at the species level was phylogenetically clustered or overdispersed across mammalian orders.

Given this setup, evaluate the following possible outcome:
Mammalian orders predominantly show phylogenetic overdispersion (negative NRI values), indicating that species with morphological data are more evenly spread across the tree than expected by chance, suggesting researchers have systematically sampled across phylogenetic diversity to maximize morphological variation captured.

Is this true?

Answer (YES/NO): NO